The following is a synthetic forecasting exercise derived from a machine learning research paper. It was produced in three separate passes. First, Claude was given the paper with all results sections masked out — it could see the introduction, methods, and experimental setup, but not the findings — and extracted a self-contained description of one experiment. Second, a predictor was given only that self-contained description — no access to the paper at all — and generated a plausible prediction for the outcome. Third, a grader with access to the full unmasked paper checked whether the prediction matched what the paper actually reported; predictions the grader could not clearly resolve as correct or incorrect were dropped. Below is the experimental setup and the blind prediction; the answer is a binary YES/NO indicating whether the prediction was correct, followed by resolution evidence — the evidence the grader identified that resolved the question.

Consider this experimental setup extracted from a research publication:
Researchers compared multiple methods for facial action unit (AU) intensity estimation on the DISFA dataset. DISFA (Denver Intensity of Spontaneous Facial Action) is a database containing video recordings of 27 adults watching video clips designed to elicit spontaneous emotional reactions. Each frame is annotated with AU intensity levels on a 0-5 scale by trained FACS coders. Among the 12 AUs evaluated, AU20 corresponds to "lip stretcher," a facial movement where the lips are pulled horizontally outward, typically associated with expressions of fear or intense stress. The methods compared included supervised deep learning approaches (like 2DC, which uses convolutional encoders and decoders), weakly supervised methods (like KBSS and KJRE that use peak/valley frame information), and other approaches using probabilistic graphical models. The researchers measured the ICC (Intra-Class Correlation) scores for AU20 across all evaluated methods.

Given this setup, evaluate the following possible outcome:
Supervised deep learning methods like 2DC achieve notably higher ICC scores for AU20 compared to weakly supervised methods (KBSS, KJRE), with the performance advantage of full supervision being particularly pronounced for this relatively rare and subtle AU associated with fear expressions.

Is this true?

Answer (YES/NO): NO